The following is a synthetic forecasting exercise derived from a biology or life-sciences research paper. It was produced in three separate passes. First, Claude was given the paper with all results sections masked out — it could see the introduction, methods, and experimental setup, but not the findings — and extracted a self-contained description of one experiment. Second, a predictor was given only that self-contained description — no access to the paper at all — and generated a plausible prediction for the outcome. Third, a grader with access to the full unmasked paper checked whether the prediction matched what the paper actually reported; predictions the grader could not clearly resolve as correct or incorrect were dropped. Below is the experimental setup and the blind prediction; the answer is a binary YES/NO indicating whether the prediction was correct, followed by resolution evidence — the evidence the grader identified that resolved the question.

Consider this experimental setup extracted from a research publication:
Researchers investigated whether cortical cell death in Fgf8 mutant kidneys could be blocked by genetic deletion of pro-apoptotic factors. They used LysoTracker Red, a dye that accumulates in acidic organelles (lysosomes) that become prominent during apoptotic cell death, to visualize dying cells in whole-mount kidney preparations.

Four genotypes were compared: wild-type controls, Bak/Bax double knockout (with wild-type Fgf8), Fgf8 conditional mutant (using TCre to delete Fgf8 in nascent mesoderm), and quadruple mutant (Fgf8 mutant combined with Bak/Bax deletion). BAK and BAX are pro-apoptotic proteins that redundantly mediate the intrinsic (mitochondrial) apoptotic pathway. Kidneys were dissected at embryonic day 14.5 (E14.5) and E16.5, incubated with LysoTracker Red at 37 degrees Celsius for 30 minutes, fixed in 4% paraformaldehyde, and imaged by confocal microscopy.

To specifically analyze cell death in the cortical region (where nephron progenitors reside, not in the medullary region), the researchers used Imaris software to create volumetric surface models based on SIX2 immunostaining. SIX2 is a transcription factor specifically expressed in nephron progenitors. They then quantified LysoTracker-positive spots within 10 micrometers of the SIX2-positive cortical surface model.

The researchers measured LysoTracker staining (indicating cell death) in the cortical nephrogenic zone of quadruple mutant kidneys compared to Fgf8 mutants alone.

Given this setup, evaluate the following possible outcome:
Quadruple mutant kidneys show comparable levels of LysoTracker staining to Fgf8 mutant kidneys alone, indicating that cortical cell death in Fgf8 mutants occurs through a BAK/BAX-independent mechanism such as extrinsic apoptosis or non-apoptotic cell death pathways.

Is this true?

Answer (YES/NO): NO